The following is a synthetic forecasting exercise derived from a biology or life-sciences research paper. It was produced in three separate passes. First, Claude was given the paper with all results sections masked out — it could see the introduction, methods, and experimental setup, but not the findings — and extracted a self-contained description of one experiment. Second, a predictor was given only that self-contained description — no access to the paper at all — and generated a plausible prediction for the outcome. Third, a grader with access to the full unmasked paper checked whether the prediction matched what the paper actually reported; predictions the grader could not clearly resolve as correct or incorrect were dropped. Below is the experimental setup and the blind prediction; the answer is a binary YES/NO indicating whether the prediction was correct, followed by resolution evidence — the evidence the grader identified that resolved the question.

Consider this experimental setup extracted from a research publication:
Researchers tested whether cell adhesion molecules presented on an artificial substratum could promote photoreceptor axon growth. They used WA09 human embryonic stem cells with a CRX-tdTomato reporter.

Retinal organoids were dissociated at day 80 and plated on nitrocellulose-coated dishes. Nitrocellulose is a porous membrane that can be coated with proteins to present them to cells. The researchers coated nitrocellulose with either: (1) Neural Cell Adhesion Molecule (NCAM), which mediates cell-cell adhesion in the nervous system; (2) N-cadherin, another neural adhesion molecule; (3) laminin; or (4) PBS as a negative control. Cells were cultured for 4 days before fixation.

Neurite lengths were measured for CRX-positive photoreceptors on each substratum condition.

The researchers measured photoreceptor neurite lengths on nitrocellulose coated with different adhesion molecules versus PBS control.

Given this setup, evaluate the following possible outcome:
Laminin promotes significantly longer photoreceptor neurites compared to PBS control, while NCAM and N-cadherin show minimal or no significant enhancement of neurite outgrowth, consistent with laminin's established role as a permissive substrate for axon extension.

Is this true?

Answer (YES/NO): NO